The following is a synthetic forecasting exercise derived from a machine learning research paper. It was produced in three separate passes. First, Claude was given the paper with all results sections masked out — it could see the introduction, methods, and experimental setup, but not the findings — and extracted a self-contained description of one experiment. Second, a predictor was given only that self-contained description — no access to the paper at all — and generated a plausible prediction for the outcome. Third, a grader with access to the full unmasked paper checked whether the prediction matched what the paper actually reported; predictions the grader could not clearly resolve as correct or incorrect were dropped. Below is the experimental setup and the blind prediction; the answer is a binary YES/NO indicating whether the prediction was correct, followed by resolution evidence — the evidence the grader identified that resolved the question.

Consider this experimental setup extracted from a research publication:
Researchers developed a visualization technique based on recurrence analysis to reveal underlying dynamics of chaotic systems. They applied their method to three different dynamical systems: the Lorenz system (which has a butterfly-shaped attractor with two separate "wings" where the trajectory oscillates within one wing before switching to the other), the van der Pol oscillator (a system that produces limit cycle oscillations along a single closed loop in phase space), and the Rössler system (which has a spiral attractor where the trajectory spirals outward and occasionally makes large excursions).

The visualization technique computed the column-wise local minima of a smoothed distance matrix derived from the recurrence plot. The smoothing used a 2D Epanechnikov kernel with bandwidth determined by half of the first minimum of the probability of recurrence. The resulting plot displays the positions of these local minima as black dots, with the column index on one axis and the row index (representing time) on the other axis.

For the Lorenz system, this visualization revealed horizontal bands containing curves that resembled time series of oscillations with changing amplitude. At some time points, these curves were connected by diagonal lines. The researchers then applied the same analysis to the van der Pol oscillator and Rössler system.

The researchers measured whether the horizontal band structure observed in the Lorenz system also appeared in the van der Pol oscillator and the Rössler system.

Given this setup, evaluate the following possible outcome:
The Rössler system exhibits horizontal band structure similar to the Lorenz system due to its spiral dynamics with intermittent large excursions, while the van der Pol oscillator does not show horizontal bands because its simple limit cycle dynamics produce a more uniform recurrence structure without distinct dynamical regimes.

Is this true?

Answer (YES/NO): NO